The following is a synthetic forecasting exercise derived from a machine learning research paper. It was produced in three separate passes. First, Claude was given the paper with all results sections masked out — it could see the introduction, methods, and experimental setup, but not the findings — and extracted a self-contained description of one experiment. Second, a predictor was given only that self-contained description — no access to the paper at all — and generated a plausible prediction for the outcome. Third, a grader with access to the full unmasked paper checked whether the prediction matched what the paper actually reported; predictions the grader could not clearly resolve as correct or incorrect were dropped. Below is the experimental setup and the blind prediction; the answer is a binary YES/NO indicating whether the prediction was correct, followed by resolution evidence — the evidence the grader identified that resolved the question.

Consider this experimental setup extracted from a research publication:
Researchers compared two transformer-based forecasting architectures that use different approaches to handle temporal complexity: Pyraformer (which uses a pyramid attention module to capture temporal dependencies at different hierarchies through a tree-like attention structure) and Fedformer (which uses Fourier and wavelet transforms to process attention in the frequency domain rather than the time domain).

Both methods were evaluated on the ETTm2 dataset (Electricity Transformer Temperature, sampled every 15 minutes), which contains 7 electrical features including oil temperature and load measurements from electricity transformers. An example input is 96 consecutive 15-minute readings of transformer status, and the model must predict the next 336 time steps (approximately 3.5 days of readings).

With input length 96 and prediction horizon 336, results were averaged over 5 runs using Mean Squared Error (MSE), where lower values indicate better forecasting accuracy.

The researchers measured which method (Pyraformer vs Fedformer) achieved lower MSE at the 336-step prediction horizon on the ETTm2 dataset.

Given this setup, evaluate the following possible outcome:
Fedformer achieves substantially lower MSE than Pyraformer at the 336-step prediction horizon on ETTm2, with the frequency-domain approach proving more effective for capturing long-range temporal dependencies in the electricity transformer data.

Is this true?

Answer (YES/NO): YES